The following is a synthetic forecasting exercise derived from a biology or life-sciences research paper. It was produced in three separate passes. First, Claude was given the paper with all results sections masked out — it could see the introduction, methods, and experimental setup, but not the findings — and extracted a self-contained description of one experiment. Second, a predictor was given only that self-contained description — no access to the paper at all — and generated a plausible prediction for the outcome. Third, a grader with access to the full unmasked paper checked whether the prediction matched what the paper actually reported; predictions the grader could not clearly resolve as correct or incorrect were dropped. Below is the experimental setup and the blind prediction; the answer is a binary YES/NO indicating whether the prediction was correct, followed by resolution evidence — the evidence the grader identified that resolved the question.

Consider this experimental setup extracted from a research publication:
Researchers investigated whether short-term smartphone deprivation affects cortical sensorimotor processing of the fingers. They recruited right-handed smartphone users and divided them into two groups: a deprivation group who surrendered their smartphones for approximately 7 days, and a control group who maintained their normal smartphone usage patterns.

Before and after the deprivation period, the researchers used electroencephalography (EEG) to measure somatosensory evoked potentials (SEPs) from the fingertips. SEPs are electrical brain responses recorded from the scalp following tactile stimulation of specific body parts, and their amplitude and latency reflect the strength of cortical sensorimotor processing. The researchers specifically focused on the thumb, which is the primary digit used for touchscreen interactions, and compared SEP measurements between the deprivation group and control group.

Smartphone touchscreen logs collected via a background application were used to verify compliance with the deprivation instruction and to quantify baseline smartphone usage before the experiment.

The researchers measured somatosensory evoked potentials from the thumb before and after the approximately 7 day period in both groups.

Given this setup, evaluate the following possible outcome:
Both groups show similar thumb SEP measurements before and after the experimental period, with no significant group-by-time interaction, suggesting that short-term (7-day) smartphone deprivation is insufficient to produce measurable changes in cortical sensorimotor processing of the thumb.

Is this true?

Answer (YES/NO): NO